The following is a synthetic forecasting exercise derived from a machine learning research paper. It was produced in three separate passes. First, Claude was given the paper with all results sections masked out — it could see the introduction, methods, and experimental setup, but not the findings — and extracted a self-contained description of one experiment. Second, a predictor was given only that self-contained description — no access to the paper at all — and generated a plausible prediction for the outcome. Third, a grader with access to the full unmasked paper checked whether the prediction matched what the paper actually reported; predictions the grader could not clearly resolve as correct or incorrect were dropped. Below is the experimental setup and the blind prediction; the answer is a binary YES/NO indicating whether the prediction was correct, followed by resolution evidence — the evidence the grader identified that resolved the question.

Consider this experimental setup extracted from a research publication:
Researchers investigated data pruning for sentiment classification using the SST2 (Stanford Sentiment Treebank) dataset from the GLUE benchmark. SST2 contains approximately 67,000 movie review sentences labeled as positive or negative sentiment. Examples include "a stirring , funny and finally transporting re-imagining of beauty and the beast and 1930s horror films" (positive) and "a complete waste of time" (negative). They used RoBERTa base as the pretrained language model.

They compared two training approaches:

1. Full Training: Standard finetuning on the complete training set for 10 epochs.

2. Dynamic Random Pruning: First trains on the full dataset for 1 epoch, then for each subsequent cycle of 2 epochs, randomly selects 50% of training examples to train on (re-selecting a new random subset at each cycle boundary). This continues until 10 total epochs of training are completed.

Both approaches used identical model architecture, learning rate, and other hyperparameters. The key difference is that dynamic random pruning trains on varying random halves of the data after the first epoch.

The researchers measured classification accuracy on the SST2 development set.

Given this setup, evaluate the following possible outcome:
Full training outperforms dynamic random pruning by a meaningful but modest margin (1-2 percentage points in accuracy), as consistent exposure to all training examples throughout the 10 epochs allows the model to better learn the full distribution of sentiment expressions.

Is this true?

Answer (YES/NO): NO